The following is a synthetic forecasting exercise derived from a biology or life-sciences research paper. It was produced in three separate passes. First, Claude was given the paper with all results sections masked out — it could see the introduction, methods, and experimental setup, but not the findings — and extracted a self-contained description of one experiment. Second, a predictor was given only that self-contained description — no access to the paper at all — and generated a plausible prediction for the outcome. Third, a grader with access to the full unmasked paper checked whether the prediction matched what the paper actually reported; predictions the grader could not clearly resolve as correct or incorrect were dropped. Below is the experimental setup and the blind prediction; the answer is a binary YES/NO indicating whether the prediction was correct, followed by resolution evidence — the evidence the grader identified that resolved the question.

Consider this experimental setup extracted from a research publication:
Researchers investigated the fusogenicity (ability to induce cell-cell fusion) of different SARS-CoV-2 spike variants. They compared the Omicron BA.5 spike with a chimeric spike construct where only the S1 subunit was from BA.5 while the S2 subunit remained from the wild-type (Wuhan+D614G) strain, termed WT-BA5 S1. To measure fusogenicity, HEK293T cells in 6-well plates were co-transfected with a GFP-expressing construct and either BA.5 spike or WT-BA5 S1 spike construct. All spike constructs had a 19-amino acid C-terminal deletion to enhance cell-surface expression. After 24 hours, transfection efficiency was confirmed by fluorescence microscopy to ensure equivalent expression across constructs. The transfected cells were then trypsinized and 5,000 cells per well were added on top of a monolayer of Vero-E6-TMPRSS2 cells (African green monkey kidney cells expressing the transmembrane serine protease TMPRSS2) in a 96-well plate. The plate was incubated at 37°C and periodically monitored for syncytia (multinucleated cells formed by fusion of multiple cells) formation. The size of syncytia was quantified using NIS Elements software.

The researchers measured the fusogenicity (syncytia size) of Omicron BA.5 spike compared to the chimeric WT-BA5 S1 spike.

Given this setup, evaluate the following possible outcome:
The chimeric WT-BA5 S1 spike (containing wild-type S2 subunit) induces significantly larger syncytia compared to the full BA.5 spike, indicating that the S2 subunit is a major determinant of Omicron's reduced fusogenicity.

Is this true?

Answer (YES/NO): YES